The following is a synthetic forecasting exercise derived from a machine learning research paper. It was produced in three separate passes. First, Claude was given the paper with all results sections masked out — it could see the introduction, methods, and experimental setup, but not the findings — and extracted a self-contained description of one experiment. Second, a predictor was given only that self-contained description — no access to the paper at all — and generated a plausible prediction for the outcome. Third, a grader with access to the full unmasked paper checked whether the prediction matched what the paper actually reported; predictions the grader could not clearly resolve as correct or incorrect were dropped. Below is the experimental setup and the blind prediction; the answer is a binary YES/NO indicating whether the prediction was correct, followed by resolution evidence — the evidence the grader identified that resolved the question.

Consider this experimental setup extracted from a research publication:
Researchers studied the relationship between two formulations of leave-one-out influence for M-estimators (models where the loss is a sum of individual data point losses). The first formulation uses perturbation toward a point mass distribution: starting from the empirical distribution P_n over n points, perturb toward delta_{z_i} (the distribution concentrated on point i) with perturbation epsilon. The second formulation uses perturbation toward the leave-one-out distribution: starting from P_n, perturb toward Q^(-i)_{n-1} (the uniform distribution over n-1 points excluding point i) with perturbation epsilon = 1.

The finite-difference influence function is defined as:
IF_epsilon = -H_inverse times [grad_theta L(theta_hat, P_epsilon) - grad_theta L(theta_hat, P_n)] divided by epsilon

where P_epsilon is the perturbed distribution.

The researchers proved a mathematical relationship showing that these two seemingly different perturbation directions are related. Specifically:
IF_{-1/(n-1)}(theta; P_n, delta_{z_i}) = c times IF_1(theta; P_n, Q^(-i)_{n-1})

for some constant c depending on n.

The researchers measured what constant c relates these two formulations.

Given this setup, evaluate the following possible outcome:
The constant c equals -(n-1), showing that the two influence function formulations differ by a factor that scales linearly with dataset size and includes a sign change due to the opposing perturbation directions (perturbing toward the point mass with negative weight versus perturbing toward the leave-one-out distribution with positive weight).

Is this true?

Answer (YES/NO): YES